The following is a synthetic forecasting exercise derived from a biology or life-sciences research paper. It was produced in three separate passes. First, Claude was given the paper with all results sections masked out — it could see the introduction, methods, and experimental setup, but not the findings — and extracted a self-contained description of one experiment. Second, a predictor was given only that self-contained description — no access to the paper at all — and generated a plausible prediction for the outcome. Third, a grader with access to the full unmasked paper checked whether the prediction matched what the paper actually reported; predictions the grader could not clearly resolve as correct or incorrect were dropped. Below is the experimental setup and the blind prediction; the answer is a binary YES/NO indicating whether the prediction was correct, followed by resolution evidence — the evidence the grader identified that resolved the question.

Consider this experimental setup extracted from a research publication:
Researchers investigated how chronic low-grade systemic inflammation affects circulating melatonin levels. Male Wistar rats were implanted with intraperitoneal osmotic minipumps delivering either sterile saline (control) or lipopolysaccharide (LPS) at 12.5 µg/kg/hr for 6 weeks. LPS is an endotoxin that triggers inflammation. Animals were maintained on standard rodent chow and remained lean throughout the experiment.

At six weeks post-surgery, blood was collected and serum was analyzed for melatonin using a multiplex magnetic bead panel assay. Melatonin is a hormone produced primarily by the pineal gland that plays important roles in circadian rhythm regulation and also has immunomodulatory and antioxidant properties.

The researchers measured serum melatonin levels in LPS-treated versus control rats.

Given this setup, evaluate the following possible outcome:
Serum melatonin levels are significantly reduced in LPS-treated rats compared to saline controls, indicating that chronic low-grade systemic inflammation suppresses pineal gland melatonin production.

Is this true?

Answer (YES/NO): YES